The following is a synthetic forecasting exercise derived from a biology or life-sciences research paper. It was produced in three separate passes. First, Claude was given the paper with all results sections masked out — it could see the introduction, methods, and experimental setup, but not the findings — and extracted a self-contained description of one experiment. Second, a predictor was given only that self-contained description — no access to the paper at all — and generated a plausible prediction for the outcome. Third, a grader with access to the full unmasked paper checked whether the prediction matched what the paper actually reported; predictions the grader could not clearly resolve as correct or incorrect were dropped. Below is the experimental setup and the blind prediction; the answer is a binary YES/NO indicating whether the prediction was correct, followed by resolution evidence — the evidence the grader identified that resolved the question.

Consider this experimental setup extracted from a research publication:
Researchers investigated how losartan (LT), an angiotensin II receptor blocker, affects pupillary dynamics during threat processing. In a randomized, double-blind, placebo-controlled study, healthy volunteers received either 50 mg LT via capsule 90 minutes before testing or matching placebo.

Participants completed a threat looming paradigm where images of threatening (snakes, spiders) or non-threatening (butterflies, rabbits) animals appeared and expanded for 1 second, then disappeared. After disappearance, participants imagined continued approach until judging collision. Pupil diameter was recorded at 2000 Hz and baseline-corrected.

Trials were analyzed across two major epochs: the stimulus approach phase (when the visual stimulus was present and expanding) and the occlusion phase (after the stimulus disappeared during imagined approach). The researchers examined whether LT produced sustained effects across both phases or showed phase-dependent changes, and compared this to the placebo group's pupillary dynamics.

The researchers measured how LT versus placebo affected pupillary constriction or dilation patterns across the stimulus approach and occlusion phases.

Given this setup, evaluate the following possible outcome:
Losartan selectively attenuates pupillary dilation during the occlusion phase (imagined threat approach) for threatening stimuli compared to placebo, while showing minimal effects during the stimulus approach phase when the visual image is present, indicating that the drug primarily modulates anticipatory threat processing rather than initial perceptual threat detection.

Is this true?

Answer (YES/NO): NO